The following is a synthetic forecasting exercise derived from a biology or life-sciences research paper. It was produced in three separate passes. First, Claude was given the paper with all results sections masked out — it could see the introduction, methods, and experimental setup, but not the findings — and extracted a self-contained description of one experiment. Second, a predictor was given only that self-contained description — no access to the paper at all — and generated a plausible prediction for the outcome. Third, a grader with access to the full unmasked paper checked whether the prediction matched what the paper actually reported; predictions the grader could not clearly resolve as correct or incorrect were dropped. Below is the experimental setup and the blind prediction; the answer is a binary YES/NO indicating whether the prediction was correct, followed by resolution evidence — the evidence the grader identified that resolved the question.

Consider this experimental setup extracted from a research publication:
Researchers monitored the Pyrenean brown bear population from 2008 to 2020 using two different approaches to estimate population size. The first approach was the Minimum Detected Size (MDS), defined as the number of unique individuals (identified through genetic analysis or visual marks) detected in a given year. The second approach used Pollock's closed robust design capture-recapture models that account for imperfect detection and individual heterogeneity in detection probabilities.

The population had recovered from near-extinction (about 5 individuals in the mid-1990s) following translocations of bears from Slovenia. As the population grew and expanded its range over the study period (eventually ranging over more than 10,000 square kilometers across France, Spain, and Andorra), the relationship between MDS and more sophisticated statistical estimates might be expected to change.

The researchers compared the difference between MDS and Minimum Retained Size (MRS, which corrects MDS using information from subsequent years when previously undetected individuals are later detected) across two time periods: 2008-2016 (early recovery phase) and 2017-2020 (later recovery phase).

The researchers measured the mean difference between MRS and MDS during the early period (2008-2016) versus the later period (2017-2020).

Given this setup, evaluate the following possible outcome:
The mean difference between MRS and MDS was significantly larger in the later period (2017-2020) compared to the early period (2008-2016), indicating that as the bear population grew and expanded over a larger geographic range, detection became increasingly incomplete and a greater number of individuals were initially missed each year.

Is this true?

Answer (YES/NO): YES